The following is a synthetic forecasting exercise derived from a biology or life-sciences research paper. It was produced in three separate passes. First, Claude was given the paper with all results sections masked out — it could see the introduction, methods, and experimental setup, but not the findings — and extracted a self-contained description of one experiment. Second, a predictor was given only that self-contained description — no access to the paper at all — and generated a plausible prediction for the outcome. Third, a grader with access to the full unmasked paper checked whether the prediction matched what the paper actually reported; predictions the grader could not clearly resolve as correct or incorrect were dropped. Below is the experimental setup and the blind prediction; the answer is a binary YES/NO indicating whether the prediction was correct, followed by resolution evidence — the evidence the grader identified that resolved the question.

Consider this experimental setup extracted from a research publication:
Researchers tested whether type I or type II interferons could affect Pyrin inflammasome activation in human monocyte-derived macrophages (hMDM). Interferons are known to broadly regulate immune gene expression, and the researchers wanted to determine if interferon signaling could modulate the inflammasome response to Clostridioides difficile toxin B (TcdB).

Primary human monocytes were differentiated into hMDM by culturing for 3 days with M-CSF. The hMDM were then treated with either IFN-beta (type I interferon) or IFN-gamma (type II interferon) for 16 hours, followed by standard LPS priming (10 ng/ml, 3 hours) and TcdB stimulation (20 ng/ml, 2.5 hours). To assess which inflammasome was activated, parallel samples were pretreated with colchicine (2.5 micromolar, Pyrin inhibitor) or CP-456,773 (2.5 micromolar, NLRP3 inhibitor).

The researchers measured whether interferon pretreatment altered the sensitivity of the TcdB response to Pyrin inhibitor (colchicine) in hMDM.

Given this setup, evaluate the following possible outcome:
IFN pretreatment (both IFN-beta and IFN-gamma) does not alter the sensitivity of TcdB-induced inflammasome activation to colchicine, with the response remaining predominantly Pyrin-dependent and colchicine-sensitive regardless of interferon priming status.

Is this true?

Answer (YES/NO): NO